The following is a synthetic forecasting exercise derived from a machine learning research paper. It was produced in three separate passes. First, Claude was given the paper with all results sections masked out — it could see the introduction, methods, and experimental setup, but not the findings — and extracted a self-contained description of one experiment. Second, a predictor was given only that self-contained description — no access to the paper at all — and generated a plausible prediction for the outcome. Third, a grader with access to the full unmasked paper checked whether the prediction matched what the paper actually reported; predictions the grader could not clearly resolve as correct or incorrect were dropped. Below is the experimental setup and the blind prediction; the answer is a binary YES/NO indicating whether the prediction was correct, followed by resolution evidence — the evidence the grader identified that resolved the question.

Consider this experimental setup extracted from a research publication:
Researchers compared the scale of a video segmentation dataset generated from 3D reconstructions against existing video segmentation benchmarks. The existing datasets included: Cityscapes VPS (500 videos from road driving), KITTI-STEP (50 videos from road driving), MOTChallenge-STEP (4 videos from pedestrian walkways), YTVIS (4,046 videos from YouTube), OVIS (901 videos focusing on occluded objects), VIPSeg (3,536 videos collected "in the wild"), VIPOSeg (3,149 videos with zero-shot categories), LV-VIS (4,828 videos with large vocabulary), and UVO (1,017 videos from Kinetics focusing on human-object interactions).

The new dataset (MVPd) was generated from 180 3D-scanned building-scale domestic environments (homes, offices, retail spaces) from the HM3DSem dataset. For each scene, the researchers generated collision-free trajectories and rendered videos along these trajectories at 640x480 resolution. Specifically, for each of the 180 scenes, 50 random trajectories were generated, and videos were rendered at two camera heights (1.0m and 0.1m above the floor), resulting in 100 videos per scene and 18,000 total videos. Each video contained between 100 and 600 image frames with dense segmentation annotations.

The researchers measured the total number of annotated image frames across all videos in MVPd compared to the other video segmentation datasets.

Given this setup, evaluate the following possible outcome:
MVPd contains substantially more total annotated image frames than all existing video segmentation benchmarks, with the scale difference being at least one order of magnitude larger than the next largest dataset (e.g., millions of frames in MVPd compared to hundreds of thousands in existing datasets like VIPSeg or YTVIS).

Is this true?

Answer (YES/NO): YES